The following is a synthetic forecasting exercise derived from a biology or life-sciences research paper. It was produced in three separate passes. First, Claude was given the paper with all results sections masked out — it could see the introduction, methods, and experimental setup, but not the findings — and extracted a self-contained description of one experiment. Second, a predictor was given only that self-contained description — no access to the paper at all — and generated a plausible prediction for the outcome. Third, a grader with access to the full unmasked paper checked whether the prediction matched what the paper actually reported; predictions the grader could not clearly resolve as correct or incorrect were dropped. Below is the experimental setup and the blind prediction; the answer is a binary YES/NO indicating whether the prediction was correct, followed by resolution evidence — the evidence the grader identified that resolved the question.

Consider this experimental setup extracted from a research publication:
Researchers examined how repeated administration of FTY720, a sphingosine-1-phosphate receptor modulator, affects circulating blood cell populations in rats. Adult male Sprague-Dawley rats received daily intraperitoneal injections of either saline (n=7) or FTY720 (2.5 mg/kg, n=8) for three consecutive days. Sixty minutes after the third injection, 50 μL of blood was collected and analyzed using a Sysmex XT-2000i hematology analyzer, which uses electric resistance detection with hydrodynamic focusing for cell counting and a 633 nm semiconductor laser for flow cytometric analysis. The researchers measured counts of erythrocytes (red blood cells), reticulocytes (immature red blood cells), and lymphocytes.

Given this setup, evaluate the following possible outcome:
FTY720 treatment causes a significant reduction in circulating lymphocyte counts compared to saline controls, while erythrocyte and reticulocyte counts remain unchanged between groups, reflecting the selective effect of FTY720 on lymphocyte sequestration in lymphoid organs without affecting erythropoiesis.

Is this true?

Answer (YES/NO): NO